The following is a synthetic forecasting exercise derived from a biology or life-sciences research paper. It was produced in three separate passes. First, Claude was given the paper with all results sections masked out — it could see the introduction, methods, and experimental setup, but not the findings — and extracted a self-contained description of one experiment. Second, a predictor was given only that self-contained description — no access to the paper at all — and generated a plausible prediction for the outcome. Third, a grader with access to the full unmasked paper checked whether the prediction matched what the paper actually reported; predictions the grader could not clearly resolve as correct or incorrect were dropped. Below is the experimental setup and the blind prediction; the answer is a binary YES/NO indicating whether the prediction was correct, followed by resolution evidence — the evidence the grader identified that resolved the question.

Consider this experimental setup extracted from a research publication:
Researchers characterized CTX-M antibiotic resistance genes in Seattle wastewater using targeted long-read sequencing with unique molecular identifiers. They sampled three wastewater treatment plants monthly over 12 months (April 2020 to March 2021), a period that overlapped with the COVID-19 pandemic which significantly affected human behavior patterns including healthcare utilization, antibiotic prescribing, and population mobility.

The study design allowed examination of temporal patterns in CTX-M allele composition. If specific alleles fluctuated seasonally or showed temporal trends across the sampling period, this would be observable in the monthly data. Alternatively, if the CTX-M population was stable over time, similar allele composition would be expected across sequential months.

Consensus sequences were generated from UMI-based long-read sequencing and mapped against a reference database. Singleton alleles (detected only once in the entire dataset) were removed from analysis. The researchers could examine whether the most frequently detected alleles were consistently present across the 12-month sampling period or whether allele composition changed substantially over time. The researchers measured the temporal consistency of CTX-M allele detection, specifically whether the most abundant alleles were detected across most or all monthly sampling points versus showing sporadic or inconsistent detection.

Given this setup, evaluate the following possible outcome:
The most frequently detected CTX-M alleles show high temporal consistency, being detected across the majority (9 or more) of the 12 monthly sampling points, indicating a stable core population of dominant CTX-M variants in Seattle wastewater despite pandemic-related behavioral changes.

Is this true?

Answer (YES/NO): YES